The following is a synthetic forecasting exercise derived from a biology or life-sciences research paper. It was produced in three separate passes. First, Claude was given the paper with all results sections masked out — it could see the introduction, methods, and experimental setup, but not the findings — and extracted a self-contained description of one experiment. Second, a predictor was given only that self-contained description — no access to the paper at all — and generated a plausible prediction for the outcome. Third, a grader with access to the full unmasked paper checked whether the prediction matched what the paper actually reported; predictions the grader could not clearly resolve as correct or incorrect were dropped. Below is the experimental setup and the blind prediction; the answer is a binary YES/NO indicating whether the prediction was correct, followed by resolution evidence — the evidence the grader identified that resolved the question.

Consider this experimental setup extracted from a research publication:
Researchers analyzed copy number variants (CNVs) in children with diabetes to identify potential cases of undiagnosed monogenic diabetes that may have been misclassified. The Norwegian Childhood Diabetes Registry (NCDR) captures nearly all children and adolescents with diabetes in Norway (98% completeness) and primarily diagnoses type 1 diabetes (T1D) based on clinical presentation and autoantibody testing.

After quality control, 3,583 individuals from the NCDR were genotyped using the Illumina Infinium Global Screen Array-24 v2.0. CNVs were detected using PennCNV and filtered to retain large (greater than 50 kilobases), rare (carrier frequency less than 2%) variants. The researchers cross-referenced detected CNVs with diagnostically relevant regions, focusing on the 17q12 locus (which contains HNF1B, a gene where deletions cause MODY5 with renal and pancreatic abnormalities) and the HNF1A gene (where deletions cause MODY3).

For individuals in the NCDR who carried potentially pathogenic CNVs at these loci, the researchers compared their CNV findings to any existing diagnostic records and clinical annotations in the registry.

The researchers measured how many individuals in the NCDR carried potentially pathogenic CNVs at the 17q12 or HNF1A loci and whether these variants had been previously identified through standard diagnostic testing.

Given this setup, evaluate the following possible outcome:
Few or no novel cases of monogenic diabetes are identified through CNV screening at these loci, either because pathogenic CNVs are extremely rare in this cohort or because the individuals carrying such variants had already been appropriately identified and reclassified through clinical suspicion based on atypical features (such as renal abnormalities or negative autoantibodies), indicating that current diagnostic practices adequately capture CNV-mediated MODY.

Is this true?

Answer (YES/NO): NO